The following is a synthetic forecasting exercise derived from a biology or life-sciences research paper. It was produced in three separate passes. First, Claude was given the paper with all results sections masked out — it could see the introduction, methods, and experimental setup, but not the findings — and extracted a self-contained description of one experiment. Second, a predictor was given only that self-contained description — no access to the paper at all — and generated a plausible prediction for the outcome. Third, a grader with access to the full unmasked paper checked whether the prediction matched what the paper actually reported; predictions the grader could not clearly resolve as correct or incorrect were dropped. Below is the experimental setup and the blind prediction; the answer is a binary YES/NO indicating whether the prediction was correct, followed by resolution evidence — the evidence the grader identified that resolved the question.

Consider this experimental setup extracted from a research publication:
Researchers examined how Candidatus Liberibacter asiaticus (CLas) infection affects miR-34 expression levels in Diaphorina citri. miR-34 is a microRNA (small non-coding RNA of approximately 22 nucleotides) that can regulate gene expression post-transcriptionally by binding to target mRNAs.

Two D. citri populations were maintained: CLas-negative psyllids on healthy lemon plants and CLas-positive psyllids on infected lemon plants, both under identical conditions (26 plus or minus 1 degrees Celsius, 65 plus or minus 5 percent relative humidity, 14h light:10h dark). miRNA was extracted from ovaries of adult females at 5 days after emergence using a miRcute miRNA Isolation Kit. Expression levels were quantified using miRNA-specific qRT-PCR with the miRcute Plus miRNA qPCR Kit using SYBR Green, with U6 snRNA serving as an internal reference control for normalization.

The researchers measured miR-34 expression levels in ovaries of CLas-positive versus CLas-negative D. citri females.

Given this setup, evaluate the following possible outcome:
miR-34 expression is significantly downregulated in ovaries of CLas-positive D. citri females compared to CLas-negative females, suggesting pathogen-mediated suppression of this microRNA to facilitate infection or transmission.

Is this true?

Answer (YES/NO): YES